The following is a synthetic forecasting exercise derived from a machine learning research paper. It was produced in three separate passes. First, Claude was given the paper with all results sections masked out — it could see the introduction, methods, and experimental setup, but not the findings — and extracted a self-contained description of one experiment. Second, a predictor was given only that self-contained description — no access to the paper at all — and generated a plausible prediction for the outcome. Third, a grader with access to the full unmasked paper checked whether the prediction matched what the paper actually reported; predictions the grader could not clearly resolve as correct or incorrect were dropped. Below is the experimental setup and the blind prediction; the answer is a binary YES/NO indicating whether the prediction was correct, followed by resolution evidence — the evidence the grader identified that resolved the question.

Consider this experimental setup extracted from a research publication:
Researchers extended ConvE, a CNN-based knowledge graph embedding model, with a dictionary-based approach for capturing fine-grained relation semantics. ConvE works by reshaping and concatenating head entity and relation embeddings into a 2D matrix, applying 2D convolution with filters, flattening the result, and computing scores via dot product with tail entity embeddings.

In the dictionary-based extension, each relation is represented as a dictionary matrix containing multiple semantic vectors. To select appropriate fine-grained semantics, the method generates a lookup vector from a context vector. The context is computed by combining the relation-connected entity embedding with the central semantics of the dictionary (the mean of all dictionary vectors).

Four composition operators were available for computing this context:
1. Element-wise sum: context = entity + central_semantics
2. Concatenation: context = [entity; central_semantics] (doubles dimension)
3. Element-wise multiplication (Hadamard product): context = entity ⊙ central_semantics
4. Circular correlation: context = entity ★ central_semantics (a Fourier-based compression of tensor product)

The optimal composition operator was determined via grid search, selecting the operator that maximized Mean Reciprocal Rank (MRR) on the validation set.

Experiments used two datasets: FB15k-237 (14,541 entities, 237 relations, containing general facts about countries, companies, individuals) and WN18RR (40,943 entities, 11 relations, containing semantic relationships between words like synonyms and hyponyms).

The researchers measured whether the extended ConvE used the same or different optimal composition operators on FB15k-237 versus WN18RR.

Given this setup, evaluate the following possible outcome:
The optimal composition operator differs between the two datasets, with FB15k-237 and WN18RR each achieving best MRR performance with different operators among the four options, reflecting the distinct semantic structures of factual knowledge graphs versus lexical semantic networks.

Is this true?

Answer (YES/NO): YES